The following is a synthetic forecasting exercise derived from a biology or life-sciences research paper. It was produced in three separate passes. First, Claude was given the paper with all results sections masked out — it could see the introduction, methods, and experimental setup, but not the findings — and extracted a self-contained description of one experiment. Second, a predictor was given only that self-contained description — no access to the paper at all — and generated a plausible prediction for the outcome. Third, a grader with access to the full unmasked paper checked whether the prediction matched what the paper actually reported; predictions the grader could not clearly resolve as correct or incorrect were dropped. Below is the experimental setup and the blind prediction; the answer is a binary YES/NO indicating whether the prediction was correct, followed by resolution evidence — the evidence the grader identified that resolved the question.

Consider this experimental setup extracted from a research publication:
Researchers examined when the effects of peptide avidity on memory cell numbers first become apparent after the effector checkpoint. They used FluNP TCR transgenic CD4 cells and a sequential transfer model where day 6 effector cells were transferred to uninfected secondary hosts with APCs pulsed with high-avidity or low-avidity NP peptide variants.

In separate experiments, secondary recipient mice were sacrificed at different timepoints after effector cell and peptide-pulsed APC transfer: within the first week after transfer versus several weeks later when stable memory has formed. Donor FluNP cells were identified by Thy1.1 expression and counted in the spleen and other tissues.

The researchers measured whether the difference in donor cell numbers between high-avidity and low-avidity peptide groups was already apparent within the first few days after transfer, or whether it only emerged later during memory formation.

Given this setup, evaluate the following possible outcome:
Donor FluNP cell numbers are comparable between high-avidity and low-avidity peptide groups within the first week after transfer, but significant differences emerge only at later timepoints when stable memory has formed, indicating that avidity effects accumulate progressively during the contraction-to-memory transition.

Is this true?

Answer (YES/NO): NO